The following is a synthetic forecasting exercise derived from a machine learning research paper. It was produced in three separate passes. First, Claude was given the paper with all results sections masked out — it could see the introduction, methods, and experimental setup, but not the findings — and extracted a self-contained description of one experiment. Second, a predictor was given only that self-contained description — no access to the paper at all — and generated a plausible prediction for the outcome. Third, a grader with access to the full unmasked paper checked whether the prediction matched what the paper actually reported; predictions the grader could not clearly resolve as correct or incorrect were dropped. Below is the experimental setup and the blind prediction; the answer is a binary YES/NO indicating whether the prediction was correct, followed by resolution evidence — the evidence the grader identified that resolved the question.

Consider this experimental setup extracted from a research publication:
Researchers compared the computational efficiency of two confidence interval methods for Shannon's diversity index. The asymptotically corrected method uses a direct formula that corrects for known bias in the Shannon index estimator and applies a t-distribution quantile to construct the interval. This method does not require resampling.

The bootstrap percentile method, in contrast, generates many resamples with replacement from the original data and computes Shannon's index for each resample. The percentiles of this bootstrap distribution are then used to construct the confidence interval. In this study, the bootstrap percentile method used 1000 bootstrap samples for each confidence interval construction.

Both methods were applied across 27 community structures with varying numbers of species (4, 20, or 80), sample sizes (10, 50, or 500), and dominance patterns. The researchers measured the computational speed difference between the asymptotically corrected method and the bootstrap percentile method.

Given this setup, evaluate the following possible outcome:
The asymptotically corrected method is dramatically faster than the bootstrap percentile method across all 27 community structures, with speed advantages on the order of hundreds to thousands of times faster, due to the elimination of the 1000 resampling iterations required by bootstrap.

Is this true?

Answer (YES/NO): YES